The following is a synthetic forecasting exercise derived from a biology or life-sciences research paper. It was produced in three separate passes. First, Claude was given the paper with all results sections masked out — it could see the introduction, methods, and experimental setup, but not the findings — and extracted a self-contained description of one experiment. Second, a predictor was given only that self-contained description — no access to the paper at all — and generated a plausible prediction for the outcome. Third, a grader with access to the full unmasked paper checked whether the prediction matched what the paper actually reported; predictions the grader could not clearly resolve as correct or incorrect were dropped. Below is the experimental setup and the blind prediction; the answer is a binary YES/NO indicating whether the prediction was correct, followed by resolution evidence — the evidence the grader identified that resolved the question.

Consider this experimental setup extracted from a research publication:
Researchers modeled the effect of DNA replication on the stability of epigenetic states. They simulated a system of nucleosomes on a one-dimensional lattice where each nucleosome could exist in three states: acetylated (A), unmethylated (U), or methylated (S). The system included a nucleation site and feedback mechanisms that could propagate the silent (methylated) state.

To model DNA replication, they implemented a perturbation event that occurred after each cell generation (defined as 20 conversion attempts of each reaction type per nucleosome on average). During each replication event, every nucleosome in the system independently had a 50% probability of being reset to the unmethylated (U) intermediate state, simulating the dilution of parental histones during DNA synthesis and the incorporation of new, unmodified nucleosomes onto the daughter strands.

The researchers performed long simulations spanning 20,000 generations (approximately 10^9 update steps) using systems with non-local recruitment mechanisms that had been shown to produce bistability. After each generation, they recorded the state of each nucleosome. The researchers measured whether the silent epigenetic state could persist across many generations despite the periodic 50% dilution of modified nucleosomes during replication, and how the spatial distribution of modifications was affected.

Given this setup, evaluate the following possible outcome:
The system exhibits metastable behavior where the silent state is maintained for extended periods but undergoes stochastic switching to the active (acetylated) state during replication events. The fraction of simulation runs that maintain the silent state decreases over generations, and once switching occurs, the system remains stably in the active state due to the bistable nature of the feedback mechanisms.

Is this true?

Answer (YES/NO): NO